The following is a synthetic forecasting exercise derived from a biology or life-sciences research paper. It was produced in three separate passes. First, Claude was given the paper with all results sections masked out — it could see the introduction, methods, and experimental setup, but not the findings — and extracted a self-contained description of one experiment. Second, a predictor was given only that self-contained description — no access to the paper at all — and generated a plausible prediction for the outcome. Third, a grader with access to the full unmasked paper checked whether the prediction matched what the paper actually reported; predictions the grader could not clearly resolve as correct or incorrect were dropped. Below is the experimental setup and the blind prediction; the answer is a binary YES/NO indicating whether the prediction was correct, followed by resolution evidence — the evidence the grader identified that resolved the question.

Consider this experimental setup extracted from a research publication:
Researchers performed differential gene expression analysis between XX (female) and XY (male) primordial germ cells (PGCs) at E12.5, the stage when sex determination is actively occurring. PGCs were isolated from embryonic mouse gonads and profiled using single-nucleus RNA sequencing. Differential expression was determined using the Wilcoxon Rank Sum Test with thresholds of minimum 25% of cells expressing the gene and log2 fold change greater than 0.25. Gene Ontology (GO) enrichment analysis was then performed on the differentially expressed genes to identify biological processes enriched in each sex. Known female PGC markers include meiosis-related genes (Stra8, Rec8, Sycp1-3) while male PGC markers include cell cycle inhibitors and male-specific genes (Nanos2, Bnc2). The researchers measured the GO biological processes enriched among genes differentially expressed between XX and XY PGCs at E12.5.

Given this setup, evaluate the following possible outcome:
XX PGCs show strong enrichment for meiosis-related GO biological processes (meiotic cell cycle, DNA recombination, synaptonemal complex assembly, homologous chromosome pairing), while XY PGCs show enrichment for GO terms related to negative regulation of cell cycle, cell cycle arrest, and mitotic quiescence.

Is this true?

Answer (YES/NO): NO